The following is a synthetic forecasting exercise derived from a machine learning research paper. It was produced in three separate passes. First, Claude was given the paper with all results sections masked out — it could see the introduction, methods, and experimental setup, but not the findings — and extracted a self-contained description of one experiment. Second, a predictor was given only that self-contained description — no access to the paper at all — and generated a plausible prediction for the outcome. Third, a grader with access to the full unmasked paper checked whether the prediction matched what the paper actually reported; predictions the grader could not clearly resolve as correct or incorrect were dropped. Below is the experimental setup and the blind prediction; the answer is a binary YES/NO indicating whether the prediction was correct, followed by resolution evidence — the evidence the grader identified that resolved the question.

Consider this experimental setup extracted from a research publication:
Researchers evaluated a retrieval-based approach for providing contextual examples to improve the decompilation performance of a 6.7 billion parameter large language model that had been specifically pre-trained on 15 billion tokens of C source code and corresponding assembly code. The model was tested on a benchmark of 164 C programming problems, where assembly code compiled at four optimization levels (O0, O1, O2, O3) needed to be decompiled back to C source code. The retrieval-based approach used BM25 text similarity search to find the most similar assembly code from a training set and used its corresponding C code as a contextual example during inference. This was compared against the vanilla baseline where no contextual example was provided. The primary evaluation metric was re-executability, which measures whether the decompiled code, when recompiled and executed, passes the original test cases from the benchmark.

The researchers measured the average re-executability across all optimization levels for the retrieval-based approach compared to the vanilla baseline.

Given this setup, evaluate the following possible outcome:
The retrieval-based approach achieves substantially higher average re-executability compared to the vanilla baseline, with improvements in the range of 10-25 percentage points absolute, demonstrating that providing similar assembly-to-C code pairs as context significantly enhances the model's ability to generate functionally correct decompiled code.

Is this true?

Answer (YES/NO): NO